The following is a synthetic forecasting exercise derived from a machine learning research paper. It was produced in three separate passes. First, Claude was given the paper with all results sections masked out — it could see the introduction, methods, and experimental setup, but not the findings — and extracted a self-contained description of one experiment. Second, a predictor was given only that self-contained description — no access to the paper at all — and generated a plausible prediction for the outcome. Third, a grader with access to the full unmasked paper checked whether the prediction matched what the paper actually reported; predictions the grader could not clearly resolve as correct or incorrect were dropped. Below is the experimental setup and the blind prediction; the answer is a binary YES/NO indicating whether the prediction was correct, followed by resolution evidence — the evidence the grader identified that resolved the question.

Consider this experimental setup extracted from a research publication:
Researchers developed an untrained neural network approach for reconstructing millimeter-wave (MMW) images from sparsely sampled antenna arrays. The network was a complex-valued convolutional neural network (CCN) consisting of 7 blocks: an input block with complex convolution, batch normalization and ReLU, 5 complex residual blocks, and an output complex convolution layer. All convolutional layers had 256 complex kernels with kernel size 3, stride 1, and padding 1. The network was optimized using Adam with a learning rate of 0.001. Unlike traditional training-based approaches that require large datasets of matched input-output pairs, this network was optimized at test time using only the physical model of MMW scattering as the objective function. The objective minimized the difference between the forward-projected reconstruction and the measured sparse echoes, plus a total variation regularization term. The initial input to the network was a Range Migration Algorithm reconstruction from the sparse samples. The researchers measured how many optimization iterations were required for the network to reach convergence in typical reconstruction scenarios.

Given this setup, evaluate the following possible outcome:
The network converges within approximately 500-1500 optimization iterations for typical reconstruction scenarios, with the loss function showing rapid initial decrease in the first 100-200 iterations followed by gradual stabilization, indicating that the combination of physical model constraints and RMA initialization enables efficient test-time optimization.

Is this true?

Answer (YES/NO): NO